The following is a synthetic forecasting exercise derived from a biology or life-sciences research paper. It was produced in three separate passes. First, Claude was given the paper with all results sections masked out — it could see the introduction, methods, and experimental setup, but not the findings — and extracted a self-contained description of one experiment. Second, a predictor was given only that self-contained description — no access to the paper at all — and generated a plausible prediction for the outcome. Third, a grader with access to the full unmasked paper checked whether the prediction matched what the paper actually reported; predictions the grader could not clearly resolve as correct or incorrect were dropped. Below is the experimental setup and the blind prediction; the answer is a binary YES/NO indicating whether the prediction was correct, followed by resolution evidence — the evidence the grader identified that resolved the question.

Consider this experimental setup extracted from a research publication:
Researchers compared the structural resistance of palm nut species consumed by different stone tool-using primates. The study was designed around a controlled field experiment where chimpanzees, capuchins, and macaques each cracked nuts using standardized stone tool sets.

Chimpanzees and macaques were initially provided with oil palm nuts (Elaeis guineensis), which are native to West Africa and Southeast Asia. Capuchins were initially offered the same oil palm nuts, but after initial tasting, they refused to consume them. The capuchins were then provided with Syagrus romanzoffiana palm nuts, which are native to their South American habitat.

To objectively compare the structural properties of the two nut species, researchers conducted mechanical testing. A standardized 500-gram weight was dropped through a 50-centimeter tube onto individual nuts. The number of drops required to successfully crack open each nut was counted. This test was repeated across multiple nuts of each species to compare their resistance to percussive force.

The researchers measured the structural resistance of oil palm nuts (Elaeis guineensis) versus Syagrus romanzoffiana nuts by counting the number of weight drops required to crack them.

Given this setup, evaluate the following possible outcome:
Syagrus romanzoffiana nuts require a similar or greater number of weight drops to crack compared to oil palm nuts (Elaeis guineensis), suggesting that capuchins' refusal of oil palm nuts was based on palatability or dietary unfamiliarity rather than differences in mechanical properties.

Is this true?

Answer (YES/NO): YES